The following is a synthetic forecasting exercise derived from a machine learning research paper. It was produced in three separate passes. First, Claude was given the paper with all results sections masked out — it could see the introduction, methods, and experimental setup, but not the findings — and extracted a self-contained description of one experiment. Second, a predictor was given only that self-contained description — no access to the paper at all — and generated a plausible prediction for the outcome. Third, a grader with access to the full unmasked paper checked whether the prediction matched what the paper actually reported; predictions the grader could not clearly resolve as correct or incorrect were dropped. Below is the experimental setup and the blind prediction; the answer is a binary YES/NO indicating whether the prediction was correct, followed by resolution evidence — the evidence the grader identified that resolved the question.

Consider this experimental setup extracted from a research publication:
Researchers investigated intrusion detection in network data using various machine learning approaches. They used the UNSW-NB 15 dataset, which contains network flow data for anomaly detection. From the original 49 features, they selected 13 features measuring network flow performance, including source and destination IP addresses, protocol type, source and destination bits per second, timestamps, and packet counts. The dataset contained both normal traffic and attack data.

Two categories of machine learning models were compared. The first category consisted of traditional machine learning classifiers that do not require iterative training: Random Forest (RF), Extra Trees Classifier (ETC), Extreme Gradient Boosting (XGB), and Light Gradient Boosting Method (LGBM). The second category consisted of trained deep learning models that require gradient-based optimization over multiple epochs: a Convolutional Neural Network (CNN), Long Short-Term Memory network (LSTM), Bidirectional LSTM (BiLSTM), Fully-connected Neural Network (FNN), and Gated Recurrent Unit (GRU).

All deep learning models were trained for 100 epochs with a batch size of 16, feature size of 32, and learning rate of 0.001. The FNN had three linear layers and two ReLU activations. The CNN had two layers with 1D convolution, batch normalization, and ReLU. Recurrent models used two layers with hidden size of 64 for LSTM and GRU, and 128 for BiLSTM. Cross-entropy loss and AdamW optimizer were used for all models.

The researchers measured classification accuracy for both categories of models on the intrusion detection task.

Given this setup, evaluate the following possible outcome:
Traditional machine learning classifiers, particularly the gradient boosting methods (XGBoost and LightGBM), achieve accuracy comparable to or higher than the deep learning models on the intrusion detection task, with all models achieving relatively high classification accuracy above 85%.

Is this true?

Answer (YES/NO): NO